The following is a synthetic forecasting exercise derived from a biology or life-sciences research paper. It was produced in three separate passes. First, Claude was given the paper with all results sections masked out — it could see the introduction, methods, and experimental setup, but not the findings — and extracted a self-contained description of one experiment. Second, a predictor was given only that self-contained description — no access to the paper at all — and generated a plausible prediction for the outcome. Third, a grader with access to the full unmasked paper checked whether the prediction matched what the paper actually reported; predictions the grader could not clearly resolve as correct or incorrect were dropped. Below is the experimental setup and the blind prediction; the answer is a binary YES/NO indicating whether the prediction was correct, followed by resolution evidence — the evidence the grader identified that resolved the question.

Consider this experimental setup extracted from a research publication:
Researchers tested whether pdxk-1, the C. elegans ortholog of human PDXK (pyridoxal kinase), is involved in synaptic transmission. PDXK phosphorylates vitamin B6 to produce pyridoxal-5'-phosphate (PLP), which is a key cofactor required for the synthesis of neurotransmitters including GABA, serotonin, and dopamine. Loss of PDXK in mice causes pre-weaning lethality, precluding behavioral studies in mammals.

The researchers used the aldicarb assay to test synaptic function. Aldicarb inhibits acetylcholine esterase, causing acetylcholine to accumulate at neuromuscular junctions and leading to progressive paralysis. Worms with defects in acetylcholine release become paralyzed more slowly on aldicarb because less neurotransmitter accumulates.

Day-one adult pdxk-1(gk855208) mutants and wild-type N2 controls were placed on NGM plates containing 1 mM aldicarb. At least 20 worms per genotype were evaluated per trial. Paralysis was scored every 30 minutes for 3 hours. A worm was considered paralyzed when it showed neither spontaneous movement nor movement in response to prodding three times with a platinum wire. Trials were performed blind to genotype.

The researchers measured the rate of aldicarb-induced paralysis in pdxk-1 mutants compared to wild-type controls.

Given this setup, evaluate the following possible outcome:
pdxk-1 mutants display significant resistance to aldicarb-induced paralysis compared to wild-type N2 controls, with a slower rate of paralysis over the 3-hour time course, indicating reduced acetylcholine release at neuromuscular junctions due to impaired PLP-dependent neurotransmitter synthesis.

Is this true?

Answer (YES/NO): YES